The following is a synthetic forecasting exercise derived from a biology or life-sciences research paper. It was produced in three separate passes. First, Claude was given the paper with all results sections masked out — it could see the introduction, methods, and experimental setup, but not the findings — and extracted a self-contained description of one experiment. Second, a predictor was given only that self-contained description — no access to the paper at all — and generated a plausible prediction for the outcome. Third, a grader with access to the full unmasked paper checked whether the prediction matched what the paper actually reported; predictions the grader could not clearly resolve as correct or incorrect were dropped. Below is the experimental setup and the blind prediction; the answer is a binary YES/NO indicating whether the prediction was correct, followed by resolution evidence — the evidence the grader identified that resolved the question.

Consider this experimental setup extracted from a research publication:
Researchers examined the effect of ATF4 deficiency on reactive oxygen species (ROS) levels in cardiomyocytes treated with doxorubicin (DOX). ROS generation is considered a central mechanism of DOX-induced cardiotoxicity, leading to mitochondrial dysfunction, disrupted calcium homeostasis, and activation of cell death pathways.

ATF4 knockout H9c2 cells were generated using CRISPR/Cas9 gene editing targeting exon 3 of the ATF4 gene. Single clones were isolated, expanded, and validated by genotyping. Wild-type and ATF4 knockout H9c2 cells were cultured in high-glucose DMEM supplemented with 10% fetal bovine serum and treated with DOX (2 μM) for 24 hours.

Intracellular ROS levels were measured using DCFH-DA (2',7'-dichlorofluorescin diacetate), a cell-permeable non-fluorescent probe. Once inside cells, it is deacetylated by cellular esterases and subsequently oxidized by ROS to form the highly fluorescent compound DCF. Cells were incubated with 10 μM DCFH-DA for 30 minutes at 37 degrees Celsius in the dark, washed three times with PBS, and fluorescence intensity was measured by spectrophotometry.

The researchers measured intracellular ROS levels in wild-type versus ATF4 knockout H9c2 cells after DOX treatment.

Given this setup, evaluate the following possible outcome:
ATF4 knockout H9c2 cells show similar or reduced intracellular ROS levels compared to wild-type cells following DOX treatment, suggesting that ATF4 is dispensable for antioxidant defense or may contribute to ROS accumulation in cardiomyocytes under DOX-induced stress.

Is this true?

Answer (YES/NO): NO